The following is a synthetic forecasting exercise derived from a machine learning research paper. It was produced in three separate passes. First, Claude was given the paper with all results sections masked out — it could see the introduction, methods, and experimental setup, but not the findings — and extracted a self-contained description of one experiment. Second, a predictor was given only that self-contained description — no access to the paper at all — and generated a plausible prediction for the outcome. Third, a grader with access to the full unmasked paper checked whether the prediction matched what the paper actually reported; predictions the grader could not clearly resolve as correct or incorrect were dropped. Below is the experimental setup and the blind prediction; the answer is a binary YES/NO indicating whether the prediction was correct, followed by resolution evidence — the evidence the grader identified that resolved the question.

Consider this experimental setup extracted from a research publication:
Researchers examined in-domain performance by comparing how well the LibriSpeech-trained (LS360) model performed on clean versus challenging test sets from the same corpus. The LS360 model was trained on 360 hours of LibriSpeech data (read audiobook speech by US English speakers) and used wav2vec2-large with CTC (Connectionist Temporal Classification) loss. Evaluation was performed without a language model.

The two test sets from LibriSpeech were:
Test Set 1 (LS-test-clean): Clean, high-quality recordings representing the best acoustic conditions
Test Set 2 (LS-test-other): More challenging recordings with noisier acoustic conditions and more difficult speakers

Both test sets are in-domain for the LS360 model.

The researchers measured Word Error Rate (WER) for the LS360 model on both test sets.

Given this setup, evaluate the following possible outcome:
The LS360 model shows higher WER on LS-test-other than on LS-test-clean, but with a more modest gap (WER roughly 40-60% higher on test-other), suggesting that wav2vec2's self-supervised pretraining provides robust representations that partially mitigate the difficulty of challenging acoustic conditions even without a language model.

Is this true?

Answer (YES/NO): NO